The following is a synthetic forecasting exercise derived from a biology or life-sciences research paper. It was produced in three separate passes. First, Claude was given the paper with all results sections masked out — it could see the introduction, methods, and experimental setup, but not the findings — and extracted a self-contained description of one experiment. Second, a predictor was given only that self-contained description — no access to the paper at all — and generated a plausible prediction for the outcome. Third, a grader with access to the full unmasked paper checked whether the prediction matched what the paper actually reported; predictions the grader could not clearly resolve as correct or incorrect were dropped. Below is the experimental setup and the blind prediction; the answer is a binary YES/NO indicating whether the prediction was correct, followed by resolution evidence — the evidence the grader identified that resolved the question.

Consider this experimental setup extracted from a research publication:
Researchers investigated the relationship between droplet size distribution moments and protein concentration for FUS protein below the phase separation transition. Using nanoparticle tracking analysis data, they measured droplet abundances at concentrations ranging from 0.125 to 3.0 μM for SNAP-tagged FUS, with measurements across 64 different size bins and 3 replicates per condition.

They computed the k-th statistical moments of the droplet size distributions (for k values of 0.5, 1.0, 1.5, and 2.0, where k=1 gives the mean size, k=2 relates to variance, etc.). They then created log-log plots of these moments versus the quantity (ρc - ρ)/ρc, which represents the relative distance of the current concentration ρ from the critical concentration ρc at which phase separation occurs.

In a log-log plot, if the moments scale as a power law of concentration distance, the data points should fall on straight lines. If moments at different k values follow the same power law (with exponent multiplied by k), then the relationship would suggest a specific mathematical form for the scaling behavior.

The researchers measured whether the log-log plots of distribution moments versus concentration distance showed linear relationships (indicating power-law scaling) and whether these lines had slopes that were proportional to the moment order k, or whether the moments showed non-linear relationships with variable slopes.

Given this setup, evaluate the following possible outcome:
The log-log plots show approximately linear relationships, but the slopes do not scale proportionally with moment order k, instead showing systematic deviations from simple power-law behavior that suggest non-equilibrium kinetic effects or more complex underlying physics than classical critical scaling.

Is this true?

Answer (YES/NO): NO